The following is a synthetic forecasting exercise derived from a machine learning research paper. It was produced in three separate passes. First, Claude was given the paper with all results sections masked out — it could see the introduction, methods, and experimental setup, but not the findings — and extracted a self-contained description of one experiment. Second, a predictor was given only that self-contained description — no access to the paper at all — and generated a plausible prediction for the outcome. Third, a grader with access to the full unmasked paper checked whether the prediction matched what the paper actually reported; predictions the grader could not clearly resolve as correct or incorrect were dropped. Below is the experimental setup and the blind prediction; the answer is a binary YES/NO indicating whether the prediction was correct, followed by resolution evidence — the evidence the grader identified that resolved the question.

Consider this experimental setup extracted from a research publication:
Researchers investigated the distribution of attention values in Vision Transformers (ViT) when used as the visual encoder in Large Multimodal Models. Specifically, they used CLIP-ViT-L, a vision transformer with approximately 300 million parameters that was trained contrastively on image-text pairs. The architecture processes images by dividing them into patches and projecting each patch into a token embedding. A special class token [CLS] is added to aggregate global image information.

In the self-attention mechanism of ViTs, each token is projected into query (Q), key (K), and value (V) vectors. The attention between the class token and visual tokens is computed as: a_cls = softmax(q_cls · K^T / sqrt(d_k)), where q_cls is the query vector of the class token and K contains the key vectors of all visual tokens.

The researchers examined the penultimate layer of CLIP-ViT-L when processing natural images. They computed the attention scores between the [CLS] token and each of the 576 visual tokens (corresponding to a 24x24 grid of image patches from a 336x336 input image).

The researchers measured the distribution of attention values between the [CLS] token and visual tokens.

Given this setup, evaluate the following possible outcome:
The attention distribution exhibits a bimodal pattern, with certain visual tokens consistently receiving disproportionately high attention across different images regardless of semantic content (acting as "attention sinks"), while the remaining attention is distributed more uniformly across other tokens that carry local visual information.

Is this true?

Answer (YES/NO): NO